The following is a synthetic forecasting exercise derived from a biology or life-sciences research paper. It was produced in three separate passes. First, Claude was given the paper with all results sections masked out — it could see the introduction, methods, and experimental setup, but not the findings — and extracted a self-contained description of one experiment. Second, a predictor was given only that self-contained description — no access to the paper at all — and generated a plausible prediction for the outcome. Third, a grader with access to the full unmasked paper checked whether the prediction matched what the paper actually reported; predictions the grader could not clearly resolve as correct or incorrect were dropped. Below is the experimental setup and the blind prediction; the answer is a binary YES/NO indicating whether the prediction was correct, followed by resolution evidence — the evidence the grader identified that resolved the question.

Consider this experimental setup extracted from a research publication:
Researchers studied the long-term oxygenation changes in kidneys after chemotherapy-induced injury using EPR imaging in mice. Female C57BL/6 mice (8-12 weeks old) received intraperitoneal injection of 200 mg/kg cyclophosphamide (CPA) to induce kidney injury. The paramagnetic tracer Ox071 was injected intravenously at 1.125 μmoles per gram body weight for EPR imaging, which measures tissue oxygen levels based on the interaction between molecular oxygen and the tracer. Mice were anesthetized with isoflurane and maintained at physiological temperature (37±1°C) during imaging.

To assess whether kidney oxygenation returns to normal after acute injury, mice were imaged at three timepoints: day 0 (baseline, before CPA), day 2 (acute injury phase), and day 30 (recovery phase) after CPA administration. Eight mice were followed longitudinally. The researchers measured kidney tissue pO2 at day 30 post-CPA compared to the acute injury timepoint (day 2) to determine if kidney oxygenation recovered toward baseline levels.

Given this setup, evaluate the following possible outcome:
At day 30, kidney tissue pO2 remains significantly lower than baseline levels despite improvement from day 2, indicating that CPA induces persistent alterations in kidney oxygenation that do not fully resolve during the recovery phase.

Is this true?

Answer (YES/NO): NO